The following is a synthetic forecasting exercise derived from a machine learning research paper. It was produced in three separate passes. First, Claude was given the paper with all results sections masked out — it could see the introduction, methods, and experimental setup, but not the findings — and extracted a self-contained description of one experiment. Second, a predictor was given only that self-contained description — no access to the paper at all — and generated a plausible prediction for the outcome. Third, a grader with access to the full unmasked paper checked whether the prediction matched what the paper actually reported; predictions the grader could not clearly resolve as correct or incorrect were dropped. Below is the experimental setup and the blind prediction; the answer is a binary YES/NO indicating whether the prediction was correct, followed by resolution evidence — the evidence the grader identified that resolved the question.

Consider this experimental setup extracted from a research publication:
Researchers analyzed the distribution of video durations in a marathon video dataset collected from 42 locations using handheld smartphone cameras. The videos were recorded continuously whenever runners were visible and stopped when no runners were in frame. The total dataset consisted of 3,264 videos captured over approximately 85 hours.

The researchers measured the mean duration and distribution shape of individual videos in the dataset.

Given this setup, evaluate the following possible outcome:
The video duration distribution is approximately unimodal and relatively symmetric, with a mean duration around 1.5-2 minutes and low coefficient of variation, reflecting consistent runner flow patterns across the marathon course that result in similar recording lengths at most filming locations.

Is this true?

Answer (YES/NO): NO